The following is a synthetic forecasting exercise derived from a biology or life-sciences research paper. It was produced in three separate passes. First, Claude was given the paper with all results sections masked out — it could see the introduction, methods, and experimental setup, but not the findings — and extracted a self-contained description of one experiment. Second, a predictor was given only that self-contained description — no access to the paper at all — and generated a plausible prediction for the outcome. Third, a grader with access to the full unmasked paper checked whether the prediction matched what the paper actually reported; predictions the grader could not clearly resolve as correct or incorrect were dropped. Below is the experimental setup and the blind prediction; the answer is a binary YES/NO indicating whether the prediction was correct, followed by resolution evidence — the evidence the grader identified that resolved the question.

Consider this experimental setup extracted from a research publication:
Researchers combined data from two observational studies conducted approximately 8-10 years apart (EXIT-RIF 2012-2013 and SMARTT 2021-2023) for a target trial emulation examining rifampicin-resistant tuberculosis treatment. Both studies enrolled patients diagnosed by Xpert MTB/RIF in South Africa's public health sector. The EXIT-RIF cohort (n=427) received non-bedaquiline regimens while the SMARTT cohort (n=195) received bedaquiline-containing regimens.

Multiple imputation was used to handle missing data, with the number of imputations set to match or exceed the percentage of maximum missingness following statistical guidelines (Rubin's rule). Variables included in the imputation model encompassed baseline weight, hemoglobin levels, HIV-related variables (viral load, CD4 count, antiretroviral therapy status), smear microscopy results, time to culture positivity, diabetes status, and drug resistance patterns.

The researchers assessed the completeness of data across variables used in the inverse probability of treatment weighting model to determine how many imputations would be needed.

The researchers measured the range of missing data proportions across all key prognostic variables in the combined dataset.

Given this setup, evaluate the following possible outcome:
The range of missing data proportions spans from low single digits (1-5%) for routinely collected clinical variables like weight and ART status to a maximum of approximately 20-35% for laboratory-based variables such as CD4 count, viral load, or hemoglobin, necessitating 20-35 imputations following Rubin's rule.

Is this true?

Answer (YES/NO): YES